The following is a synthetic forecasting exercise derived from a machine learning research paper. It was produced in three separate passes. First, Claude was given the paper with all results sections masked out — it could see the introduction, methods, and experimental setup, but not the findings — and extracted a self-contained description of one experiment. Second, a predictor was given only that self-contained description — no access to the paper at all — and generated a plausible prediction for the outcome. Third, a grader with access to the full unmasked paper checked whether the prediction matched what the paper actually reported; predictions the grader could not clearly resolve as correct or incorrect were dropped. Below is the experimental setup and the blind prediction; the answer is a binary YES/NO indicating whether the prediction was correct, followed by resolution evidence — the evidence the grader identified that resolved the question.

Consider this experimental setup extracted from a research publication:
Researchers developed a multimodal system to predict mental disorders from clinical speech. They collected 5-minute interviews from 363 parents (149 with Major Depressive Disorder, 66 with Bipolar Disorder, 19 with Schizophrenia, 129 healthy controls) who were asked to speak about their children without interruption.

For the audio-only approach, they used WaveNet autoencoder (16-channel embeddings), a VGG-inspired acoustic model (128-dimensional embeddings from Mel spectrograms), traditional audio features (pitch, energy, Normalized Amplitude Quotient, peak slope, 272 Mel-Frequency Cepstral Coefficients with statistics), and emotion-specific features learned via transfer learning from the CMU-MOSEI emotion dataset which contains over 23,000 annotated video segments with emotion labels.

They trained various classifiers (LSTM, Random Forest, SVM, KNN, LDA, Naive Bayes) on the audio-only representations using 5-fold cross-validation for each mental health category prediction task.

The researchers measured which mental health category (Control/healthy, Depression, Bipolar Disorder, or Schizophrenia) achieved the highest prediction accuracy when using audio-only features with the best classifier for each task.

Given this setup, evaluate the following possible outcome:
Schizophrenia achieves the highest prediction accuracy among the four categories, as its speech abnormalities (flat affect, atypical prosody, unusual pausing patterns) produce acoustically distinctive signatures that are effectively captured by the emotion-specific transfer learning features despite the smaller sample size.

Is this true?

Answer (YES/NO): NO